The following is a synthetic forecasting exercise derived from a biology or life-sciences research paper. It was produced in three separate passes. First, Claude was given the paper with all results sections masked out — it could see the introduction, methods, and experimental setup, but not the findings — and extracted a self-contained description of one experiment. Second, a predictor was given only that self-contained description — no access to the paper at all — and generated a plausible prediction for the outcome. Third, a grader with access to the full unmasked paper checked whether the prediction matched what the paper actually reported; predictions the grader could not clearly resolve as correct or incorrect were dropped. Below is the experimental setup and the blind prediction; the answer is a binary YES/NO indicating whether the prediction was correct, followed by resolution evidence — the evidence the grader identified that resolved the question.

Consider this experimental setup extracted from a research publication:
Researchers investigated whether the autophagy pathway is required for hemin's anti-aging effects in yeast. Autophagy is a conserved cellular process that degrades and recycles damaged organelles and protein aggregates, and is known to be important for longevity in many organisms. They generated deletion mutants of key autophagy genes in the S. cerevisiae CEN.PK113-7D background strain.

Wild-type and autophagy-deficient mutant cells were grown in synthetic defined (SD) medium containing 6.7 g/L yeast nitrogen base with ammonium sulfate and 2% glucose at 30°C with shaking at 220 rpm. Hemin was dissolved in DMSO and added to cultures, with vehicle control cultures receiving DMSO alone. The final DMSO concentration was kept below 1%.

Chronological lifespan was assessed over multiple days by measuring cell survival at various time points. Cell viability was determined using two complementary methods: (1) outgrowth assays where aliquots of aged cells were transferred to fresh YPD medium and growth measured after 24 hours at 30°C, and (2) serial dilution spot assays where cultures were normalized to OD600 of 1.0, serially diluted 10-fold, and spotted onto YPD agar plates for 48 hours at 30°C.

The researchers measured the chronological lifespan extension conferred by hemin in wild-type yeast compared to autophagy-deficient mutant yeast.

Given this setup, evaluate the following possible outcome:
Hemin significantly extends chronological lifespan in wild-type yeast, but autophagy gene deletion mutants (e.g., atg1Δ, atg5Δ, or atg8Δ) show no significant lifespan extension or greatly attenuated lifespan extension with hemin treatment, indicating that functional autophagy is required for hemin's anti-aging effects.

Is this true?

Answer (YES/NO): YES